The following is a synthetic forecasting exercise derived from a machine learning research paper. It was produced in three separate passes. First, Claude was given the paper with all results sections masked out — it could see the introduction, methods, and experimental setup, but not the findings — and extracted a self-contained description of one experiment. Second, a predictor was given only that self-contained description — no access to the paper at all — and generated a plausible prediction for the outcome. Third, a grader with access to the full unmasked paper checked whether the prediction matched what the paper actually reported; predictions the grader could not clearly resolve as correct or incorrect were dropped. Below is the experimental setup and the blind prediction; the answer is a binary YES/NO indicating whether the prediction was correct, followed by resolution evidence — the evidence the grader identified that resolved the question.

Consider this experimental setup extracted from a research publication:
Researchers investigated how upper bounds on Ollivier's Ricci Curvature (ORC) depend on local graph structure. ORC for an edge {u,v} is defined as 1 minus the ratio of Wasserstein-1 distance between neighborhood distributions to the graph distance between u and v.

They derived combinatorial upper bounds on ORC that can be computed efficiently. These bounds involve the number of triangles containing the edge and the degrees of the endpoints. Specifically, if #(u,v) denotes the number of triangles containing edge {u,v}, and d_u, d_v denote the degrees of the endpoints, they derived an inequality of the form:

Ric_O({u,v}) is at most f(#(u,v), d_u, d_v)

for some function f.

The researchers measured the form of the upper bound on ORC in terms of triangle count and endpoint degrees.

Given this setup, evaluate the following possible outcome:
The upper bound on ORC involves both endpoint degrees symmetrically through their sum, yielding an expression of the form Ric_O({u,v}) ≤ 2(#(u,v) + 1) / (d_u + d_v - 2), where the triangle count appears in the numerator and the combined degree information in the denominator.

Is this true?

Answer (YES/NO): NO